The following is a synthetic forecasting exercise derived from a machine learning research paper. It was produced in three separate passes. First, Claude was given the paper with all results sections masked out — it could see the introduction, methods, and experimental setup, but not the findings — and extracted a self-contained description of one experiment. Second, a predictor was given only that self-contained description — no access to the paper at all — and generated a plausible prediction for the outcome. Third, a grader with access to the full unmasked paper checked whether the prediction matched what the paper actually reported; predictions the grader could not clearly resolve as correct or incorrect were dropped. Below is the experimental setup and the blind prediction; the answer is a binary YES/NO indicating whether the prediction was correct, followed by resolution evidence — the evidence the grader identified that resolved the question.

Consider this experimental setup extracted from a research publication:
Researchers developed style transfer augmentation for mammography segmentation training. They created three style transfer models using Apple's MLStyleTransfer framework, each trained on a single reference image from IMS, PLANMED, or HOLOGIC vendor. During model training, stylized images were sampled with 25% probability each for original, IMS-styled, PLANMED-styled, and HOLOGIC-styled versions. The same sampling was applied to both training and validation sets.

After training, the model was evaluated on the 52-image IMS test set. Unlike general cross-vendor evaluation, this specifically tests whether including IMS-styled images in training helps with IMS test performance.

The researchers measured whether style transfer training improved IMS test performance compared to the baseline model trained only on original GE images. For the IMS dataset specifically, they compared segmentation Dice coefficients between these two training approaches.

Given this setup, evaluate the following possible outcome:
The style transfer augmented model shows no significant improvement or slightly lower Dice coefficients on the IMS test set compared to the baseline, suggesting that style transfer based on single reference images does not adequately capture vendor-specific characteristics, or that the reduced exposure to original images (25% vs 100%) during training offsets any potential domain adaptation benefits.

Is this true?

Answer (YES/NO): NO